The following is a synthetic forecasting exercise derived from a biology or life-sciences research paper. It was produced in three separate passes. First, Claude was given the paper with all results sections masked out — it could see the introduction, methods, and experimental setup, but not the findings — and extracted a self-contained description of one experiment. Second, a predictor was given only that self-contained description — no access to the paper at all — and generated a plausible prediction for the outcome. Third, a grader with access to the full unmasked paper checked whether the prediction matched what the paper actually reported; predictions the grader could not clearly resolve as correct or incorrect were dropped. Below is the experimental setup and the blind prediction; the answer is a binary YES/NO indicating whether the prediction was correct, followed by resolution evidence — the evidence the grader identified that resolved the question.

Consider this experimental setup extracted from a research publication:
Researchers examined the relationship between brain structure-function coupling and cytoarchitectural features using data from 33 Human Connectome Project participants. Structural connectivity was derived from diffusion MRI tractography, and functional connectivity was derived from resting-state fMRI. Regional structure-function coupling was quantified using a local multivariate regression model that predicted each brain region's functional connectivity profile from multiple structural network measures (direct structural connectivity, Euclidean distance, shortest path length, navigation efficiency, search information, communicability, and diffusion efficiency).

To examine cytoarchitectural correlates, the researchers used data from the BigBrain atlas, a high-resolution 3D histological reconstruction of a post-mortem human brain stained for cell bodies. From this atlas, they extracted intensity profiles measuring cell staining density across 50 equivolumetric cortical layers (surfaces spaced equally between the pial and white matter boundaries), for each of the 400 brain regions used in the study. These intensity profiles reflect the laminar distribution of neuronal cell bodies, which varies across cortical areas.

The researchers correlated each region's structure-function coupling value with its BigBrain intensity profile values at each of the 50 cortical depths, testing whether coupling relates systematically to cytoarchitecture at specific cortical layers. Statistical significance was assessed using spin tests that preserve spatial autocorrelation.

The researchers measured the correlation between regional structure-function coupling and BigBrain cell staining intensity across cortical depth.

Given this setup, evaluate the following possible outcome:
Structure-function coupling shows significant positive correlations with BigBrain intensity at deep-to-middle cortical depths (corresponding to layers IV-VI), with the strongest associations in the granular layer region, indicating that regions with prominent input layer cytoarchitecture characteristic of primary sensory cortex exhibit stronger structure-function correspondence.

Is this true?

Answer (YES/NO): NO